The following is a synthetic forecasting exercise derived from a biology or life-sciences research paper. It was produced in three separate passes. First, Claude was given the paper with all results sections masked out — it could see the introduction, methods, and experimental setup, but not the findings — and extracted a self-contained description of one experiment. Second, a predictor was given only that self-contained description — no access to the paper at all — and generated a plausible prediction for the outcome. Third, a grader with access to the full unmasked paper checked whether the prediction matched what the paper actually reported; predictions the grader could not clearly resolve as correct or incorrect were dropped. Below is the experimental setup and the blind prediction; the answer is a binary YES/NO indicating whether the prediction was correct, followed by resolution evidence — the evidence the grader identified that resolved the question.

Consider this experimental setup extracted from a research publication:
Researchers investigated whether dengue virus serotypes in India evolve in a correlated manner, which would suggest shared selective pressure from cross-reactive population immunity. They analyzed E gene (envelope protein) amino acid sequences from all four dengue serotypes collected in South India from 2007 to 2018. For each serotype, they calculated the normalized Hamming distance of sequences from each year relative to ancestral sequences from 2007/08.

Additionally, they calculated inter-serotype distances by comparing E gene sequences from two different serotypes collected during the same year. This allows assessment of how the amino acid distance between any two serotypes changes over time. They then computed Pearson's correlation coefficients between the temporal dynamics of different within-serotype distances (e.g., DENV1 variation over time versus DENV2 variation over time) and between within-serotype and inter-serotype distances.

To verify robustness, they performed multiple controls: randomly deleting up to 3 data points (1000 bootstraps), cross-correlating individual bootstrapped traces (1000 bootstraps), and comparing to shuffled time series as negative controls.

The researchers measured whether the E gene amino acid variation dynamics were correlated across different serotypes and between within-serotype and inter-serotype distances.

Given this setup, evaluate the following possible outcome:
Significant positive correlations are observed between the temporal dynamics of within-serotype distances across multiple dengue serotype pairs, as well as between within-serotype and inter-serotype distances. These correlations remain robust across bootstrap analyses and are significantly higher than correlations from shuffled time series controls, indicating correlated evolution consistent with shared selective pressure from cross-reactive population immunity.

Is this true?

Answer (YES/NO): NO